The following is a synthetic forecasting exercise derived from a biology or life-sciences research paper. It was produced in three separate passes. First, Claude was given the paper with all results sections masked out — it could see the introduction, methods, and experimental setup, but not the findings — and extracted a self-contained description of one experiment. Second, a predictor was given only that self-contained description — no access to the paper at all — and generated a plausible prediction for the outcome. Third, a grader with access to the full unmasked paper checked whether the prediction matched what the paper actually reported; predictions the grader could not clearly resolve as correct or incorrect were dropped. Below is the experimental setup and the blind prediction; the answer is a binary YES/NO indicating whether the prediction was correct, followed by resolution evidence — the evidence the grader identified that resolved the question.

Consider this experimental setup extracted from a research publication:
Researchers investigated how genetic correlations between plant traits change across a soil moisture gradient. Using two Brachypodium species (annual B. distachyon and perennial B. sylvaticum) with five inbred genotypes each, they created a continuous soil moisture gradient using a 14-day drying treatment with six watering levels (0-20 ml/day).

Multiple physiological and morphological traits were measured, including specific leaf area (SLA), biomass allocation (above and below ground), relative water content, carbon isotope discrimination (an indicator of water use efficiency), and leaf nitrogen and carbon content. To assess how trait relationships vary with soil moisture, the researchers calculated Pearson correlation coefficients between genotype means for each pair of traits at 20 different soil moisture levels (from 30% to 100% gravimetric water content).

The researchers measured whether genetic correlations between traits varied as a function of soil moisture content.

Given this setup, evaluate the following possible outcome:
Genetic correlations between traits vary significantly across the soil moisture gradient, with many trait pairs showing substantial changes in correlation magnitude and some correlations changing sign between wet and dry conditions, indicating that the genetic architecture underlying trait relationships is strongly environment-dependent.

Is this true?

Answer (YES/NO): YES